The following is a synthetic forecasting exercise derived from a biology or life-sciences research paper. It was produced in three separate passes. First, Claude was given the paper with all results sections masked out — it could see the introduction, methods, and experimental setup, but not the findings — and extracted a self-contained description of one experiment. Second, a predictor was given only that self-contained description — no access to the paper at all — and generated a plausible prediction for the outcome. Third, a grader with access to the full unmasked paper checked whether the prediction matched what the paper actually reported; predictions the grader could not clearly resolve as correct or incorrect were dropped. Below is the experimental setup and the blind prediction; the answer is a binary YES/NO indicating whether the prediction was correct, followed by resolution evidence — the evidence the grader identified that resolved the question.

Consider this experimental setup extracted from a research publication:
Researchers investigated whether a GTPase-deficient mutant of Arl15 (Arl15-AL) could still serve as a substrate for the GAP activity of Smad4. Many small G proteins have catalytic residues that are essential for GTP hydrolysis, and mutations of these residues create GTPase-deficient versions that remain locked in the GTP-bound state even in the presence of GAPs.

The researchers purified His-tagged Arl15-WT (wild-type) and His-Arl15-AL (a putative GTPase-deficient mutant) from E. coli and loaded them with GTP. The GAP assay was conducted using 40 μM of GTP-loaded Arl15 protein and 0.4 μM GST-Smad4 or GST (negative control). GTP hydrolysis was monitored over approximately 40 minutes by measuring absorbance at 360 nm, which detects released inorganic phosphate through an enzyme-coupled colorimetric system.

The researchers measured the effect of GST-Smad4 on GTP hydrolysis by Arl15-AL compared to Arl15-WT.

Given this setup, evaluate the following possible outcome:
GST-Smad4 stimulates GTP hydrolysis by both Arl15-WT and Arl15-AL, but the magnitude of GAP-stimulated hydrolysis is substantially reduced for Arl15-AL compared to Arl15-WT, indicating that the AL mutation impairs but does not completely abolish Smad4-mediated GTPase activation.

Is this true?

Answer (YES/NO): NO